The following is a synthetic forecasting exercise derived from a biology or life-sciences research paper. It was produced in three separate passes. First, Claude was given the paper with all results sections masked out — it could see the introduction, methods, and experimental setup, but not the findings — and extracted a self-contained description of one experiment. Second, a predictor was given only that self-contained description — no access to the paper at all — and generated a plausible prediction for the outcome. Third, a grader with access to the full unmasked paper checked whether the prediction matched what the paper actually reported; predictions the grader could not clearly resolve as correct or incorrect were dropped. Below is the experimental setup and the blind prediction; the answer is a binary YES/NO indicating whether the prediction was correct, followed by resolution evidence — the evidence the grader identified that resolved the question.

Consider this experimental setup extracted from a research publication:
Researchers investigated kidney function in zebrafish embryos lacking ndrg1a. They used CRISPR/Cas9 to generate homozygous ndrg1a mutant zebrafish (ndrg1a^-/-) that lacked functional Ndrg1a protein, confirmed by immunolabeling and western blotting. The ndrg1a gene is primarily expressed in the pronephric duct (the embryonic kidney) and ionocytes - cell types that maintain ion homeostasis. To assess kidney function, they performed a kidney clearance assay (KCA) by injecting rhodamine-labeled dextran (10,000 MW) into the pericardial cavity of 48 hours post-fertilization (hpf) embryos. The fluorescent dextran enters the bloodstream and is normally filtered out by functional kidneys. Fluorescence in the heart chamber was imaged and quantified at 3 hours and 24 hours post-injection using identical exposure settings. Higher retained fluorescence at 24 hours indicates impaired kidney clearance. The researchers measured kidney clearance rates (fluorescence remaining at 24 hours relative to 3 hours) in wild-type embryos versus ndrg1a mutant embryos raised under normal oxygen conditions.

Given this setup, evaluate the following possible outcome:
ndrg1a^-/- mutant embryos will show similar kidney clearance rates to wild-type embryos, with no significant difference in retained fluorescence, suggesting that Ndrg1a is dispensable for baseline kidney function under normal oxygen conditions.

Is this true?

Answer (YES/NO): YES